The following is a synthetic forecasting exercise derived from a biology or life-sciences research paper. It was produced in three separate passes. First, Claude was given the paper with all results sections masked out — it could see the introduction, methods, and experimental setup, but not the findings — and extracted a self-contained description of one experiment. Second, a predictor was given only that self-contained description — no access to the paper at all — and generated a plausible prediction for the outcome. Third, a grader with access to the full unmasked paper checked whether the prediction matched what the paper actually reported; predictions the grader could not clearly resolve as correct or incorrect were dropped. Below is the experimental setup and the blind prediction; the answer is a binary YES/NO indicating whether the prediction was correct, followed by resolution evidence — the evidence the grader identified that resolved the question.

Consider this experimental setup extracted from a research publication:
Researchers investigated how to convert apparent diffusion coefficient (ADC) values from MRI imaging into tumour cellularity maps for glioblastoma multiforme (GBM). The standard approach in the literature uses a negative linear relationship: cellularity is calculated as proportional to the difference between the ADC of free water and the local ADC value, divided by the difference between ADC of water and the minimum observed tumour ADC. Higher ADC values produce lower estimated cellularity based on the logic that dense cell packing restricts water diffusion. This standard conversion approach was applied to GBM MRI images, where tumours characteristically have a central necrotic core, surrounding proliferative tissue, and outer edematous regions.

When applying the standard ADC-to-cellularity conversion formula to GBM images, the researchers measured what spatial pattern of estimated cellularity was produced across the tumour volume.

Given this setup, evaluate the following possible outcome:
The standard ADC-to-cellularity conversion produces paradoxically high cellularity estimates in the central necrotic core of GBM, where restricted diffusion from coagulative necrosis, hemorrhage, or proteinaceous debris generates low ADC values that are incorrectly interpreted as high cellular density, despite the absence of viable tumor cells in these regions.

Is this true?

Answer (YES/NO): NO